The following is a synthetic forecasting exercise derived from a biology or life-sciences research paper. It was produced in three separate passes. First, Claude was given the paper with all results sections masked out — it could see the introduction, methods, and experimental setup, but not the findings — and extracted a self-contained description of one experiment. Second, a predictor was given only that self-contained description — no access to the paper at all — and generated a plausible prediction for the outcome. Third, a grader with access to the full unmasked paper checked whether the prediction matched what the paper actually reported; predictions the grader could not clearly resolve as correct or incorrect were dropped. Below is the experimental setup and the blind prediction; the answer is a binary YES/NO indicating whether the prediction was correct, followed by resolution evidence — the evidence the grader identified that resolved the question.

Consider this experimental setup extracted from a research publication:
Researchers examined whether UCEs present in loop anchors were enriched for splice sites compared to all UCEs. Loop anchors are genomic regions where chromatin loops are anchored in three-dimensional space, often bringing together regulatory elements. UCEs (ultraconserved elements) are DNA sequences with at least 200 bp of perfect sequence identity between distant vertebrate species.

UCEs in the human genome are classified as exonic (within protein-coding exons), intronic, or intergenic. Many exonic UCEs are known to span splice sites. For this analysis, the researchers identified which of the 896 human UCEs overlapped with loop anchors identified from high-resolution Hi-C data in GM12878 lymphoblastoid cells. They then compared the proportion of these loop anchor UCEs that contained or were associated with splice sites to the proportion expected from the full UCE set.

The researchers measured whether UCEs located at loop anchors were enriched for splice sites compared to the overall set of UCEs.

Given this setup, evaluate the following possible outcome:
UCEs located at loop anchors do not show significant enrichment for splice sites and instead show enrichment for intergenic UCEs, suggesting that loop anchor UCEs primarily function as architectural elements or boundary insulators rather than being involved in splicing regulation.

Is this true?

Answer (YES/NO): NO